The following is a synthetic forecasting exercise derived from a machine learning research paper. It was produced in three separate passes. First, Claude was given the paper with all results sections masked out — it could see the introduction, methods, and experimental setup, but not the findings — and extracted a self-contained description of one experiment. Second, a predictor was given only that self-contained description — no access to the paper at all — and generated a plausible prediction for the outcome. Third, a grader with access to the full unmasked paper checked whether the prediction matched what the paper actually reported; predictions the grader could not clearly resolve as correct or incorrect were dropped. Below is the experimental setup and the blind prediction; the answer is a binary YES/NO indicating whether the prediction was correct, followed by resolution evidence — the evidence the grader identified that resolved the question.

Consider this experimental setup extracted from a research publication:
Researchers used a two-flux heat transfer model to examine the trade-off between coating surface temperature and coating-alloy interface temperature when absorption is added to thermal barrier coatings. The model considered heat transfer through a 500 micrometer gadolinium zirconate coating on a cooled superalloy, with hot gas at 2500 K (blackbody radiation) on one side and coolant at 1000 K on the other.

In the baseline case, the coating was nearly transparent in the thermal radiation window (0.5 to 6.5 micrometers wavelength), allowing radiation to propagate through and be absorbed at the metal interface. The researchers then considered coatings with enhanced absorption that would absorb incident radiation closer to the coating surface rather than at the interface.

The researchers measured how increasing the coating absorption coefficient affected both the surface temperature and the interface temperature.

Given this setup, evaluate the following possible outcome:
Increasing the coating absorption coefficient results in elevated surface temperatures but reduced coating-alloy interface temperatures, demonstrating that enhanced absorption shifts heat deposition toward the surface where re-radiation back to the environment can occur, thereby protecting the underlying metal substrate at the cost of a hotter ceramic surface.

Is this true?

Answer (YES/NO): NO